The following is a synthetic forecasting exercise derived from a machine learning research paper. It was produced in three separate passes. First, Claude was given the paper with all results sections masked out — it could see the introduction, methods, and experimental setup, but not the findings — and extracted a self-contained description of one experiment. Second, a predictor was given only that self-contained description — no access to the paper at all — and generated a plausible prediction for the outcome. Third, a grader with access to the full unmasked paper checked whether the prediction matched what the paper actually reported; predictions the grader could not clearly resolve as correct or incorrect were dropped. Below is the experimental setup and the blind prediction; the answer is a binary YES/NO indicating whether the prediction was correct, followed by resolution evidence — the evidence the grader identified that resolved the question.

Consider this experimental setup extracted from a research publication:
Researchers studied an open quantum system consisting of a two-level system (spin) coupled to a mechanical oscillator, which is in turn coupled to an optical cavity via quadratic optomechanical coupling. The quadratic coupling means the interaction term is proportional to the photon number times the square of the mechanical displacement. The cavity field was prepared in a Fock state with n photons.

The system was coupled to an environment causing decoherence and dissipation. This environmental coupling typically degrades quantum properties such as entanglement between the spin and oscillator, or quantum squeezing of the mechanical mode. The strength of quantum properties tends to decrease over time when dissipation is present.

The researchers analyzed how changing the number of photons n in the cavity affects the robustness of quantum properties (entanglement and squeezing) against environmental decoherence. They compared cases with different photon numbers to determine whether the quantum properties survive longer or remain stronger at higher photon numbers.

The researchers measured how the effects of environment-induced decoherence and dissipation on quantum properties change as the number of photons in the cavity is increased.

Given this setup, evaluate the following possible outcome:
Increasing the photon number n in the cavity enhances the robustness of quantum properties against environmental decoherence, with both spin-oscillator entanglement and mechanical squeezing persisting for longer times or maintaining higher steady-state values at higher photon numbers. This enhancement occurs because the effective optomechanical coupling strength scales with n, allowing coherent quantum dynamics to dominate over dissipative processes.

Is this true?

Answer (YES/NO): YES